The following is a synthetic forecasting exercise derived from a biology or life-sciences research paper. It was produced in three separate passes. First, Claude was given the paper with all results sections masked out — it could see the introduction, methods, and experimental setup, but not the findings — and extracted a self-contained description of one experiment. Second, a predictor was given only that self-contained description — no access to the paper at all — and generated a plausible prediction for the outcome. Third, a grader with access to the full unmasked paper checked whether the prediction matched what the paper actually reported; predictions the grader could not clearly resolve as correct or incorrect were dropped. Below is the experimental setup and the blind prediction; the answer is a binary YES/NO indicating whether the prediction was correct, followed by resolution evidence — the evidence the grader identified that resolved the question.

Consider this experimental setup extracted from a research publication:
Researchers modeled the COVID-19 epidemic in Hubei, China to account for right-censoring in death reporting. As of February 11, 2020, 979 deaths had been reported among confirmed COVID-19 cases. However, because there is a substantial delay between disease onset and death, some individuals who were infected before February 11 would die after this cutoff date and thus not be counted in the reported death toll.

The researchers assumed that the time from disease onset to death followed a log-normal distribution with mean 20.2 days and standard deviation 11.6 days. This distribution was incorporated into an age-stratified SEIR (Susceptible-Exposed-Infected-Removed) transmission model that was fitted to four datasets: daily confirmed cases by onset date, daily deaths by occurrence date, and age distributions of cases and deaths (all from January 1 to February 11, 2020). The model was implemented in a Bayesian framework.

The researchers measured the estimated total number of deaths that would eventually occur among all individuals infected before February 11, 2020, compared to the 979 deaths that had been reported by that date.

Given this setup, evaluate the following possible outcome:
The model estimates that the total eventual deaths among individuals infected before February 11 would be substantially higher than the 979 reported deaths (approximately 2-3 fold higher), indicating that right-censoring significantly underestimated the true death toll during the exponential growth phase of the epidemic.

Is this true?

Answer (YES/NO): YES